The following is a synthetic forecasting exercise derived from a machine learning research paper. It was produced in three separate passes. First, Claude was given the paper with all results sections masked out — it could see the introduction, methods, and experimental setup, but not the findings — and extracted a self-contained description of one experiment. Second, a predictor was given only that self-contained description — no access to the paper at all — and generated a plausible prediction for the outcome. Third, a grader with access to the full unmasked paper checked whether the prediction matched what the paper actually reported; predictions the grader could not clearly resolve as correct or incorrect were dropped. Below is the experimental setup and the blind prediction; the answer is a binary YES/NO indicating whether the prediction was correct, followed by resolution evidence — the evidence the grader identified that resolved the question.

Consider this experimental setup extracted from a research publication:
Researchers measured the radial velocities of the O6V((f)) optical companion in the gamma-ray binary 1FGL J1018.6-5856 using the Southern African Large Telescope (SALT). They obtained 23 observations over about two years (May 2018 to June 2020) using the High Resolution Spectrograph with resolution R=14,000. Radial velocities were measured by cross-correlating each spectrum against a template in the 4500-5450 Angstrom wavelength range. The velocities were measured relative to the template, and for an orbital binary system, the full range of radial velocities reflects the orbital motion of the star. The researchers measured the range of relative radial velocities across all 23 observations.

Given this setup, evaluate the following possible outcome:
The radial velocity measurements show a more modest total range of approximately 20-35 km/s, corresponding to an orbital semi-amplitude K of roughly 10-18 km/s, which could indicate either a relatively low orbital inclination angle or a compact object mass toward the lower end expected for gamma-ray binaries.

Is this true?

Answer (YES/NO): NO